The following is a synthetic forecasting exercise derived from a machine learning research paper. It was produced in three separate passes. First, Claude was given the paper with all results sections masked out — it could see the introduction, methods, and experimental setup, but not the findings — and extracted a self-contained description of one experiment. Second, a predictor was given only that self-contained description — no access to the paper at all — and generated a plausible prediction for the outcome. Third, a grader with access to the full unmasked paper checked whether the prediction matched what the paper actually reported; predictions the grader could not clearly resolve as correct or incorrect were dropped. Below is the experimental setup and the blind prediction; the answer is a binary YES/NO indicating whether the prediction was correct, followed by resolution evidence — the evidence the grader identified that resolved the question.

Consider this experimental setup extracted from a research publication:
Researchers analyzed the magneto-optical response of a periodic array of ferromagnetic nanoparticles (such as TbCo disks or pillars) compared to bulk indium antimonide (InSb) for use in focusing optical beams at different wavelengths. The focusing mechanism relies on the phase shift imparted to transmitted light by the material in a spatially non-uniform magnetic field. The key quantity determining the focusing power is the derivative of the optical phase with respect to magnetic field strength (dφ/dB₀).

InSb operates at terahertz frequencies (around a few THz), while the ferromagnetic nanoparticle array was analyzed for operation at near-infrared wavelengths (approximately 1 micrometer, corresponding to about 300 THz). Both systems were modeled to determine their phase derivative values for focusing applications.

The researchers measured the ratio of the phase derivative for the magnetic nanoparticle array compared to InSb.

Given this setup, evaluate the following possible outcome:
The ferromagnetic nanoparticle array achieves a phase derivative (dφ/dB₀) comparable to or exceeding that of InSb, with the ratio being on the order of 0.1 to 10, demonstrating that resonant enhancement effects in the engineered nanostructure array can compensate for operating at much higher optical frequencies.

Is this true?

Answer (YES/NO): NO